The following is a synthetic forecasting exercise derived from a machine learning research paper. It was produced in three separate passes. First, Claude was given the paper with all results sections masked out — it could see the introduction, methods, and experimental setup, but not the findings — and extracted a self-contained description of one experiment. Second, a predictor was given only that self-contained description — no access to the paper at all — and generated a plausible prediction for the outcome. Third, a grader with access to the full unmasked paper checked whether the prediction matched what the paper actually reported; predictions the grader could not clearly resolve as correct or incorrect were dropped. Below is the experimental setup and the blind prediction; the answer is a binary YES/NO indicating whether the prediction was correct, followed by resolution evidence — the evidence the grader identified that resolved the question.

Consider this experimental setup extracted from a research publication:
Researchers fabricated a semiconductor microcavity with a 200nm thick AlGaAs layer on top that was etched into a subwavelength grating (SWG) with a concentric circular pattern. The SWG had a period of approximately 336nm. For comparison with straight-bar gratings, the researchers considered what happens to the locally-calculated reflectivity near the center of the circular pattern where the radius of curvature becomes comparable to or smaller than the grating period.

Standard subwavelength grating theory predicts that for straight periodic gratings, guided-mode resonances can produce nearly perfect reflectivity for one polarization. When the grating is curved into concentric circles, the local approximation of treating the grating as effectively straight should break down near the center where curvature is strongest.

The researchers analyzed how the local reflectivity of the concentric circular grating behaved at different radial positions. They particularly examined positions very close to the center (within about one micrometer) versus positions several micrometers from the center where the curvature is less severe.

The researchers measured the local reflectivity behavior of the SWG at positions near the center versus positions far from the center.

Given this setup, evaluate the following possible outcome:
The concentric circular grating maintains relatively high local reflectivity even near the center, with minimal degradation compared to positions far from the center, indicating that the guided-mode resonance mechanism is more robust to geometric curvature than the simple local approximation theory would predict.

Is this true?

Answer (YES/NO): NO